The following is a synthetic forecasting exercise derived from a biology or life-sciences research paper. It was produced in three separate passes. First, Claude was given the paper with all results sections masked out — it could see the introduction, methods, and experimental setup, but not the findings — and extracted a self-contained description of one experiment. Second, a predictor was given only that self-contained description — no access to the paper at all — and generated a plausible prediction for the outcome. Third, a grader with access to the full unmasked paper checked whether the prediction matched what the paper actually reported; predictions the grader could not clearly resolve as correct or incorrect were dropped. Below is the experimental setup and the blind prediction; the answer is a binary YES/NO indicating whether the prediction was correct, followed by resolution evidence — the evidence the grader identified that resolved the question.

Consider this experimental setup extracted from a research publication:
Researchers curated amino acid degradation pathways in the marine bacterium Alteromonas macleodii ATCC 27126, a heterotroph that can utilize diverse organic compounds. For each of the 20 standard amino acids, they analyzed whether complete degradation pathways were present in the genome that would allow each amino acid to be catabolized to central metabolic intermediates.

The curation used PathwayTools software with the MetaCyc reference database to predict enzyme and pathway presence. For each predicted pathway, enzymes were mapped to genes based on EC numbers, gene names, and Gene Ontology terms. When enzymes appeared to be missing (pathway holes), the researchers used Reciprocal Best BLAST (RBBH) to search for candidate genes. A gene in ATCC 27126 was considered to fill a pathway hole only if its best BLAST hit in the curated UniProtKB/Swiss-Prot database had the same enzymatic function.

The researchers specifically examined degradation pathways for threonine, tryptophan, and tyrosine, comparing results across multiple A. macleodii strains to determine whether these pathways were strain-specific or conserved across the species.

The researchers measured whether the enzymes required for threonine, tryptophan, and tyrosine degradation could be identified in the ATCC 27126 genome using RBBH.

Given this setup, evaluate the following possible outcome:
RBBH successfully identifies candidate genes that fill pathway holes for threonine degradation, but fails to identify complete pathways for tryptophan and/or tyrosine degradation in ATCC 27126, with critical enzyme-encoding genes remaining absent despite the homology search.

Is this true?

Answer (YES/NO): NO